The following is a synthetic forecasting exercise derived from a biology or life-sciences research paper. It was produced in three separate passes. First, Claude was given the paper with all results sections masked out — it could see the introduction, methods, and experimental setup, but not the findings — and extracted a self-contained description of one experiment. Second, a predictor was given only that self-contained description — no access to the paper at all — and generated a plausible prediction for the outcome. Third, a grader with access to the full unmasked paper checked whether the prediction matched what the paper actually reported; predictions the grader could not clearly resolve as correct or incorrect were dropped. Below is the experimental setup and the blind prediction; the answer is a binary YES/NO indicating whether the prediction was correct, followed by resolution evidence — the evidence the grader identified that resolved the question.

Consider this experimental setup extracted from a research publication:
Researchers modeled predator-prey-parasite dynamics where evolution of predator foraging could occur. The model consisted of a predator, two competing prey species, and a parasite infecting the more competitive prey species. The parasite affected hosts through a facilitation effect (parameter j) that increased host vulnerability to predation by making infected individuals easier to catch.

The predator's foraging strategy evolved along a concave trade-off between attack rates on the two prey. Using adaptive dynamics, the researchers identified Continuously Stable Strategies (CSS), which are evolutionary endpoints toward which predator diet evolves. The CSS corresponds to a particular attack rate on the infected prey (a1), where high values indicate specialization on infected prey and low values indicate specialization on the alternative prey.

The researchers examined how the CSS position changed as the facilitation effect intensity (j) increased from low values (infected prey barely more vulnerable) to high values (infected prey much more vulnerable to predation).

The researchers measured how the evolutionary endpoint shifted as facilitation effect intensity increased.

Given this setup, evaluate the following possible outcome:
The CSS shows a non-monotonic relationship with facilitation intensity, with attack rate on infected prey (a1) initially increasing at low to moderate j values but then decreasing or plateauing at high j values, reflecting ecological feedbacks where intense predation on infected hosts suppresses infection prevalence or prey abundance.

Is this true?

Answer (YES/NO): NO